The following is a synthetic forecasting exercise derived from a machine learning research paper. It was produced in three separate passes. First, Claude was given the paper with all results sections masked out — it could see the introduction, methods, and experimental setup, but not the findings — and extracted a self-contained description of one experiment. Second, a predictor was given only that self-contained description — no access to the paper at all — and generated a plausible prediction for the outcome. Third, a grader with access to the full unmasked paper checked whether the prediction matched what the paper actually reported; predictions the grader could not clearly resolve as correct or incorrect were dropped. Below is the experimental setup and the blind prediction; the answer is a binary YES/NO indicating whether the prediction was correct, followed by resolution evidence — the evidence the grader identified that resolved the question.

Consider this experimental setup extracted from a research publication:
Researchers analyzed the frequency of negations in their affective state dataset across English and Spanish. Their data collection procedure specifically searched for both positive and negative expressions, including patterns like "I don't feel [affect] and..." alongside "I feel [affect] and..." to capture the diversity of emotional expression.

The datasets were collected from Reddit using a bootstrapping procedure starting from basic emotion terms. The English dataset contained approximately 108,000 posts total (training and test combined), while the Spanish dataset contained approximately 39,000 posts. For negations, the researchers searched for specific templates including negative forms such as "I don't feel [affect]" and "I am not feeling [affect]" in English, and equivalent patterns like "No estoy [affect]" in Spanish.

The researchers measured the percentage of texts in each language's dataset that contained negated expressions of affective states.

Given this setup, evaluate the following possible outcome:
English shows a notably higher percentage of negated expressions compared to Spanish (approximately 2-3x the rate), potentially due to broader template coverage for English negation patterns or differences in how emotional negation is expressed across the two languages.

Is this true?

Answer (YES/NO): NO